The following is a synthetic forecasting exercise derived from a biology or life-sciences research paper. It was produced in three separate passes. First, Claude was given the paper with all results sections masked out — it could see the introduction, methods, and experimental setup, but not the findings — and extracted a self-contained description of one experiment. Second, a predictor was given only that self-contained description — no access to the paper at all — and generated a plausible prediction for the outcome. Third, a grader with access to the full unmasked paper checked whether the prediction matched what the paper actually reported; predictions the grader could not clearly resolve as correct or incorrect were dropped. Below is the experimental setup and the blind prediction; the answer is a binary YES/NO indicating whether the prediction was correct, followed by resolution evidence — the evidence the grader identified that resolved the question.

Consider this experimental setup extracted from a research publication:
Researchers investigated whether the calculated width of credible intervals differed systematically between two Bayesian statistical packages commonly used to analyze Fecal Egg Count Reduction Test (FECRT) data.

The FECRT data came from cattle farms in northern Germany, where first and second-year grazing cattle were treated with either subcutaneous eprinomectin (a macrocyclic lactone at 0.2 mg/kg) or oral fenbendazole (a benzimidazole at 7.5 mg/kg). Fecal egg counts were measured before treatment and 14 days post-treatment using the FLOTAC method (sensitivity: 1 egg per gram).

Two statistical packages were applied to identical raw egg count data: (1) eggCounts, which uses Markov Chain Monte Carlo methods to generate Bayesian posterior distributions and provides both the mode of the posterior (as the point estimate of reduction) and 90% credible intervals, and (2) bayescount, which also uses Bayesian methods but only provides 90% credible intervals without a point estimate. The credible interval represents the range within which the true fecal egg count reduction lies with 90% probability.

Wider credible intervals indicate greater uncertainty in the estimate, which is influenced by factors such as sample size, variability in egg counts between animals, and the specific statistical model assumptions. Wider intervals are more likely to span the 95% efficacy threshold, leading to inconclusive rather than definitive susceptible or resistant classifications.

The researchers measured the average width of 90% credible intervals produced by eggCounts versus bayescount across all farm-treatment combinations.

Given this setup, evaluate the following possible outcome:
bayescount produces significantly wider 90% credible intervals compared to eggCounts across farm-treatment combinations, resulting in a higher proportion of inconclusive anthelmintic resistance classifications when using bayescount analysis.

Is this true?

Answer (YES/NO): YES